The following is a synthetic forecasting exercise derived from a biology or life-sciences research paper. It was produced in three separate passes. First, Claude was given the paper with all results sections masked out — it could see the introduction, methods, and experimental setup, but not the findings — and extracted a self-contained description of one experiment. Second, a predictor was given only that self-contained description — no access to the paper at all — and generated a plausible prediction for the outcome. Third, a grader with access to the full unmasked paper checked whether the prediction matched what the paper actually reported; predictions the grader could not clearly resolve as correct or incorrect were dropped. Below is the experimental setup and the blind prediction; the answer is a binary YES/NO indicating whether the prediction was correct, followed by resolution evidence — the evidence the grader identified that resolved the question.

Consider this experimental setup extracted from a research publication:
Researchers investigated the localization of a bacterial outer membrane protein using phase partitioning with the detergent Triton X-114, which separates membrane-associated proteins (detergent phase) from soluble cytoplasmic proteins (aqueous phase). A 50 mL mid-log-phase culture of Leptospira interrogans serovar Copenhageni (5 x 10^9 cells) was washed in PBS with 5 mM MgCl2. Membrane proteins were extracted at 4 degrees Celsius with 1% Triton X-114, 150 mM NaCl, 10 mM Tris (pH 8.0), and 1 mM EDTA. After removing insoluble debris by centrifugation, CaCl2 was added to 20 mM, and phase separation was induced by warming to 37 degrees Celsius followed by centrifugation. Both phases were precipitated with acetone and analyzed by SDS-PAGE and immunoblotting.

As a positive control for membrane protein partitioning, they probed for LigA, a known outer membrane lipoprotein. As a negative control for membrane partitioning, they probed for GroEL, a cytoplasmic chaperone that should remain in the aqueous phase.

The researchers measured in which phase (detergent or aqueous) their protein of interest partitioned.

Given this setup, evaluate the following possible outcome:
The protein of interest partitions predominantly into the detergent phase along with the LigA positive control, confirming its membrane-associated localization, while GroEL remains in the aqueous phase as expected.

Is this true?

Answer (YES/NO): YES